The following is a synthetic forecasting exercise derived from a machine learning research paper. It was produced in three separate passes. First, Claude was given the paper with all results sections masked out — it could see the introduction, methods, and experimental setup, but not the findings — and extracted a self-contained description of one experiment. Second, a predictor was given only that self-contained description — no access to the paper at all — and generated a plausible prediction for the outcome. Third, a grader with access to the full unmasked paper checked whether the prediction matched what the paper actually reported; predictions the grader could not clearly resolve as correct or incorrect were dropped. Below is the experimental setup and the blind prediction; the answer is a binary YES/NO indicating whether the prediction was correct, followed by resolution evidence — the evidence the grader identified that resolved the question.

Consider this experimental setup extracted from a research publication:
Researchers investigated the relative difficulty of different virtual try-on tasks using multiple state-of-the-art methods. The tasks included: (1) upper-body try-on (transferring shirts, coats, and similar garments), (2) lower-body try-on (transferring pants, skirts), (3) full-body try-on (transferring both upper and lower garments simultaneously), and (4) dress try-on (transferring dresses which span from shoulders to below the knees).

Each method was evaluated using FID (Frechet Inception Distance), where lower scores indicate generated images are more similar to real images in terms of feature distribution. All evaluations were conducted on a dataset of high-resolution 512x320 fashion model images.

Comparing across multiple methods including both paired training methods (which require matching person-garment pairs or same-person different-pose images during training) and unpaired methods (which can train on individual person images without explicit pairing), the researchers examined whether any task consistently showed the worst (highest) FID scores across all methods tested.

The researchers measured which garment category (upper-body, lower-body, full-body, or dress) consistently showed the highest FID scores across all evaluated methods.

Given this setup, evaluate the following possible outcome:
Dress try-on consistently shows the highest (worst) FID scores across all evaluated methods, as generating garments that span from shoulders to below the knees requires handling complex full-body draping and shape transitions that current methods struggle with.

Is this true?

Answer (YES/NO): YES